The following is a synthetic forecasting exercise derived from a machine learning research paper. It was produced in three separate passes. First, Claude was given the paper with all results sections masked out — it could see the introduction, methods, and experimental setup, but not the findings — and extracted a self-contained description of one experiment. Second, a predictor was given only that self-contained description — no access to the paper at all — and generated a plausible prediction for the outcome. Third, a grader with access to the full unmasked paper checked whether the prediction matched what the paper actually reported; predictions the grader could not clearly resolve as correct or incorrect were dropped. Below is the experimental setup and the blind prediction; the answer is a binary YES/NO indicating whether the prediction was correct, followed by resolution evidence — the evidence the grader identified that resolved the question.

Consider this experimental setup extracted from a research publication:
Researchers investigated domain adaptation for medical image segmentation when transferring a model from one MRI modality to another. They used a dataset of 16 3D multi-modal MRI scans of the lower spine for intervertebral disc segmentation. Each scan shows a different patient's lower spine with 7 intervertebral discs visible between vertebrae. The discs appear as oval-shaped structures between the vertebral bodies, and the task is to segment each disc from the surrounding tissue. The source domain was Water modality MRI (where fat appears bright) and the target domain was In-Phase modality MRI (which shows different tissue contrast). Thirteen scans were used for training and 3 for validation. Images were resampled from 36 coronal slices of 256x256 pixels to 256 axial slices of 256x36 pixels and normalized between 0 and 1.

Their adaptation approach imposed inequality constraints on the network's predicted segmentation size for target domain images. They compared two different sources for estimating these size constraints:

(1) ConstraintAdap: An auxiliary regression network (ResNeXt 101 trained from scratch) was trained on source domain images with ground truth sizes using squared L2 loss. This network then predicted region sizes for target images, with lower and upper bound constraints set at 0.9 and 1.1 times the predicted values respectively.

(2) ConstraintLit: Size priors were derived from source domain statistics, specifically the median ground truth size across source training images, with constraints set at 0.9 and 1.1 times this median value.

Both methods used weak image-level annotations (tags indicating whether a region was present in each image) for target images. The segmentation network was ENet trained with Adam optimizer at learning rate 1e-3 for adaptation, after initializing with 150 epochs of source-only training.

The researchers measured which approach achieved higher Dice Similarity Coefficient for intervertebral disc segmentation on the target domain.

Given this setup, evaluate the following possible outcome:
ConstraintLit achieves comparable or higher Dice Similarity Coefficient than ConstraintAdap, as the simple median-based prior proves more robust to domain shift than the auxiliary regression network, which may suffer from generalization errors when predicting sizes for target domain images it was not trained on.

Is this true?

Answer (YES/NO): NO